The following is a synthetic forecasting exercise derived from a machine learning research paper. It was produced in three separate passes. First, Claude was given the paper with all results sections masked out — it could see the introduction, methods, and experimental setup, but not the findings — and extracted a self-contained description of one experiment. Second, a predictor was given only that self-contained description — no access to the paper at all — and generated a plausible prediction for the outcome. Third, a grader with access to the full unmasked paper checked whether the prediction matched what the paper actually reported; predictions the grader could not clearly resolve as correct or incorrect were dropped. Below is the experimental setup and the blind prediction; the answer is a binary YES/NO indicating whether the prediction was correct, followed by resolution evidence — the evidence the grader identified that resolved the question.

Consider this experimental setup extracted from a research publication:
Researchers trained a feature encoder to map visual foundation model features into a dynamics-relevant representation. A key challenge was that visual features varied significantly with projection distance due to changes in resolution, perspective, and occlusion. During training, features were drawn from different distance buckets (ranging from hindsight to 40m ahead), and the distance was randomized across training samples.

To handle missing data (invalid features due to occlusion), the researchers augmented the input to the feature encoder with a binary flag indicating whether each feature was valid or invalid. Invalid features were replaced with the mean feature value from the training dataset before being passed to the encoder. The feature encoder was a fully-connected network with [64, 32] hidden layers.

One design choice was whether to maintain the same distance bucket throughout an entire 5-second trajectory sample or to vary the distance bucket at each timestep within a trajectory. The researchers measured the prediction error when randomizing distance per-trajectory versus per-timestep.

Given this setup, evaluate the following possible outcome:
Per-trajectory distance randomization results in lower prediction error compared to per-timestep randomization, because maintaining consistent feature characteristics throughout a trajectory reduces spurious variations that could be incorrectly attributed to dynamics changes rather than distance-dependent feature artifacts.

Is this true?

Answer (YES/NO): YES